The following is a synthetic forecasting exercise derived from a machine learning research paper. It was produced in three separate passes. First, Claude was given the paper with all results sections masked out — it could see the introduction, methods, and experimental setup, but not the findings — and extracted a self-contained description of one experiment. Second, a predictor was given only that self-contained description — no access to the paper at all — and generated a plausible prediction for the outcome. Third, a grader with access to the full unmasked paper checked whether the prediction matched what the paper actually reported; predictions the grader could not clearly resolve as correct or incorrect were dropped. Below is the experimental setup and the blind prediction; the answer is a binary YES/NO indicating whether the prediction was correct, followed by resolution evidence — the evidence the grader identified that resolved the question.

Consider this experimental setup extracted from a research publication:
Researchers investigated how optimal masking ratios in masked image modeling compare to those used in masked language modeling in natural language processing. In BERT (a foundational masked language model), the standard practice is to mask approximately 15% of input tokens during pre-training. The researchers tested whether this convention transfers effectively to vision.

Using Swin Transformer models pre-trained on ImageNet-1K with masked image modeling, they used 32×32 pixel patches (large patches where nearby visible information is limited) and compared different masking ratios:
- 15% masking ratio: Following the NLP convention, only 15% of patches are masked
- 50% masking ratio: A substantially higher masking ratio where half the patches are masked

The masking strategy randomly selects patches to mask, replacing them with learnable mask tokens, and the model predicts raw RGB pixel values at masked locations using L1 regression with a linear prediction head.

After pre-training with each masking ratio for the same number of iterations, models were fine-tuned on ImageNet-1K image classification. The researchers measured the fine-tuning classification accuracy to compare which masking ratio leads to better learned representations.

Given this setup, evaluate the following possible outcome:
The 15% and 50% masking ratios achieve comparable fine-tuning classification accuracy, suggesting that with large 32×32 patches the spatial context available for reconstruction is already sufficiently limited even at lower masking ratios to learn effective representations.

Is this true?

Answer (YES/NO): YES